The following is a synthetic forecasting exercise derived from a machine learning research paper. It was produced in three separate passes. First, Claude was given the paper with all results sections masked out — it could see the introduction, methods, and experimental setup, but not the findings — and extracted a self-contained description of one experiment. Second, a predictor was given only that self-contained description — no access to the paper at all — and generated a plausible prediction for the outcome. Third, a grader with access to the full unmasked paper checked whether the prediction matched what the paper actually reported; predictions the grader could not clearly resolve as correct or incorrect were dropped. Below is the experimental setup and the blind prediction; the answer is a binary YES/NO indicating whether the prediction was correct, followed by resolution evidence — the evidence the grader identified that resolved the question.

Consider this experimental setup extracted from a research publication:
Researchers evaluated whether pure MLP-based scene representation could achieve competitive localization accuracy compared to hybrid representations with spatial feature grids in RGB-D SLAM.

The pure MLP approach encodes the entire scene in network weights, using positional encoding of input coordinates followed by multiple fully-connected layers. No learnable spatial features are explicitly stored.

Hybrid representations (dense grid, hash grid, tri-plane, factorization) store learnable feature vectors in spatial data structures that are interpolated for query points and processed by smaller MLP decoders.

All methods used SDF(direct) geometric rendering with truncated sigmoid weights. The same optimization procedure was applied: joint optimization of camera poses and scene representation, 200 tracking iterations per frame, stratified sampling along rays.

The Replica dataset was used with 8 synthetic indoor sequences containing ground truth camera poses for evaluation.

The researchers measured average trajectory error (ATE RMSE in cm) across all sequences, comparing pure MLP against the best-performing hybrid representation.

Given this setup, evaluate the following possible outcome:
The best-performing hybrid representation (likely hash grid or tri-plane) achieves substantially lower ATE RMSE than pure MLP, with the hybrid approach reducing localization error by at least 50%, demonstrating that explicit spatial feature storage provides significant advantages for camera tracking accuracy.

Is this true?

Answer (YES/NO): YES